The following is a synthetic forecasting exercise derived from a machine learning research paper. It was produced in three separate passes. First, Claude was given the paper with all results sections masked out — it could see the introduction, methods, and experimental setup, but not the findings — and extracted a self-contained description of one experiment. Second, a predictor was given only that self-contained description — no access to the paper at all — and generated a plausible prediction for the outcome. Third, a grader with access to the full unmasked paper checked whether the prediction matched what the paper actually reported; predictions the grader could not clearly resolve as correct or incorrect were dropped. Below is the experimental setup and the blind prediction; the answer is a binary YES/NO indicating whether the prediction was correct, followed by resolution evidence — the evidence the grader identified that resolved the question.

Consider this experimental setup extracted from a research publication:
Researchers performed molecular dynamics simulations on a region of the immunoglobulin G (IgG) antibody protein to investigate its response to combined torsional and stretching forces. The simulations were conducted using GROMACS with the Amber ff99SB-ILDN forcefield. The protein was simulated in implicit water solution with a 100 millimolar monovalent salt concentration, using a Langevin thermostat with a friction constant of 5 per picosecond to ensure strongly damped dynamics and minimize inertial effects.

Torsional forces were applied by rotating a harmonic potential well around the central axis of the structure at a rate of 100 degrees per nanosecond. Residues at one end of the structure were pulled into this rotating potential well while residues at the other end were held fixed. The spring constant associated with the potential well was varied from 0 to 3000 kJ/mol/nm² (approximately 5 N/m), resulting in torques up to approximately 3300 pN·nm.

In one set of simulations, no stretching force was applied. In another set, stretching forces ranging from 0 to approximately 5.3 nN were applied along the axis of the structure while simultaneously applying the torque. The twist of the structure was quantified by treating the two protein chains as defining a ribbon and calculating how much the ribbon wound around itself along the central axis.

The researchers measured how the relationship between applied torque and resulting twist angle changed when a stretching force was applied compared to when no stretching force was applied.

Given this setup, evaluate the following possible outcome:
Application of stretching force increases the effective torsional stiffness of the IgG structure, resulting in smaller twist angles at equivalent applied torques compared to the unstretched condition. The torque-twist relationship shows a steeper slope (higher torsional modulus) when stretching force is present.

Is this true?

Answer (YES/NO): YES